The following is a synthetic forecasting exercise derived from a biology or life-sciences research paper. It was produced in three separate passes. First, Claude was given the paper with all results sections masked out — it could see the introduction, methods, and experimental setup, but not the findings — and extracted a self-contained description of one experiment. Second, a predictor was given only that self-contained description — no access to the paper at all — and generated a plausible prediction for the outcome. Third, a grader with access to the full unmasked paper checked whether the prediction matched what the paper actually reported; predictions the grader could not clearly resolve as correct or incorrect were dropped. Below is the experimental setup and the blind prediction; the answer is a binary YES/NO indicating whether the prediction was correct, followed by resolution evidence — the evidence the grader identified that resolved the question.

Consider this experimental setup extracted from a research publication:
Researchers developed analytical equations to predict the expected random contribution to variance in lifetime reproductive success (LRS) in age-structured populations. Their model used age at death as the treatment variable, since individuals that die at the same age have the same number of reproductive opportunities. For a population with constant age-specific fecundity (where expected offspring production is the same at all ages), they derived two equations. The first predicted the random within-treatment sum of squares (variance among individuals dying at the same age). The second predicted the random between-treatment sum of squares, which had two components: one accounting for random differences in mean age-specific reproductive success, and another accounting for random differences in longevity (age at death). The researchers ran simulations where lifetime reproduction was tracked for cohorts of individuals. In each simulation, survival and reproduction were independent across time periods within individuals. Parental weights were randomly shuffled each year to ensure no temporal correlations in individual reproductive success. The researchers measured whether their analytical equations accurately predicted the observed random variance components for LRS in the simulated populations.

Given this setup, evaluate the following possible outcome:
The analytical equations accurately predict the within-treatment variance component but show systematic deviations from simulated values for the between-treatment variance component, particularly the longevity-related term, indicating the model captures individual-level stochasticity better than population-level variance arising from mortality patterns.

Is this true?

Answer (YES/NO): NO